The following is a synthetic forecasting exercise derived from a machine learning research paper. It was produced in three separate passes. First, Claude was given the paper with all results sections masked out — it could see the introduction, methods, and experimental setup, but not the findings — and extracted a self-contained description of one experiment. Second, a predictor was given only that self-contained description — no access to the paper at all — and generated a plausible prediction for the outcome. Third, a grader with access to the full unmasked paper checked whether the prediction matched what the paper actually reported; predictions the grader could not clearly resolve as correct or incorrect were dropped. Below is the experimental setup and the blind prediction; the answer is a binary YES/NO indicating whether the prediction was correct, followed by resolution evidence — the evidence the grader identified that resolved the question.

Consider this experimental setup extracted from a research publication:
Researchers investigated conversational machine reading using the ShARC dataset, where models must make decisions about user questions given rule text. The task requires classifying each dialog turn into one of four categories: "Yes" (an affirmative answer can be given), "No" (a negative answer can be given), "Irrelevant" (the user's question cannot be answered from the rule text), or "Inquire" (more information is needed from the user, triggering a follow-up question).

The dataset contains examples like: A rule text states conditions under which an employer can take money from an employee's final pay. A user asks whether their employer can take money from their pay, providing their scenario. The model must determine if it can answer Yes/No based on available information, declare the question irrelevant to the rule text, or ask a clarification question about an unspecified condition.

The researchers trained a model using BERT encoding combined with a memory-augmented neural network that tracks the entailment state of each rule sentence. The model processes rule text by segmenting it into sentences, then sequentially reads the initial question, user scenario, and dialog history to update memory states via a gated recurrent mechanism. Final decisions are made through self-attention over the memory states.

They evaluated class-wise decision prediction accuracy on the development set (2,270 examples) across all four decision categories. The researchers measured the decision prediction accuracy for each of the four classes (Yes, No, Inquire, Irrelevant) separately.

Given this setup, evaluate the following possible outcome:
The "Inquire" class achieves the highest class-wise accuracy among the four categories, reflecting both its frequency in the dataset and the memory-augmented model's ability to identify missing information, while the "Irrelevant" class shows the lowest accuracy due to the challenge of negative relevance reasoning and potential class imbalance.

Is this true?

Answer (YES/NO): NO